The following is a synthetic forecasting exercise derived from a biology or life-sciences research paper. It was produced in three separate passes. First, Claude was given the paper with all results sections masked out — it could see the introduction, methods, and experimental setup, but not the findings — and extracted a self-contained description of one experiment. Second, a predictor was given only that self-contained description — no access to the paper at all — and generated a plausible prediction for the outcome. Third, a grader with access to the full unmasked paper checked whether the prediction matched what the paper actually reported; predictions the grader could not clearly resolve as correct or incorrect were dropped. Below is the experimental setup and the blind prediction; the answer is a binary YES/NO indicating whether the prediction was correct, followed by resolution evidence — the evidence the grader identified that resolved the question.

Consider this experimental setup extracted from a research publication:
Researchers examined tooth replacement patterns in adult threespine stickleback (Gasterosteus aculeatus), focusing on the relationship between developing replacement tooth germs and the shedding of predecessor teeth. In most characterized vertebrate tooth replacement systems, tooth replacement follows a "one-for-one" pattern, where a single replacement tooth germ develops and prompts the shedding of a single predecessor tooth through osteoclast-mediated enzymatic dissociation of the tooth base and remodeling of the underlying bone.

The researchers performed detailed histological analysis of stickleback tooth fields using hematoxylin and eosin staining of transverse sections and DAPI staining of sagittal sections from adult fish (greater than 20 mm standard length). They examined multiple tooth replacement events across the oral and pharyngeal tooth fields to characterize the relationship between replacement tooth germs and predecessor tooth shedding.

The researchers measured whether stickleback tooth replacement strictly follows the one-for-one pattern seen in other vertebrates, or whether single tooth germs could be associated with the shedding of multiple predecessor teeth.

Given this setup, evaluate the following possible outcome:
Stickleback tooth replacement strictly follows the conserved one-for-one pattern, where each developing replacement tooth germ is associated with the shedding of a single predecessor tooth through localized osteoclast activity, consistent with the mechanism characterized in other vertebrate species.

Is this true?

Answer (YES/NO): NO